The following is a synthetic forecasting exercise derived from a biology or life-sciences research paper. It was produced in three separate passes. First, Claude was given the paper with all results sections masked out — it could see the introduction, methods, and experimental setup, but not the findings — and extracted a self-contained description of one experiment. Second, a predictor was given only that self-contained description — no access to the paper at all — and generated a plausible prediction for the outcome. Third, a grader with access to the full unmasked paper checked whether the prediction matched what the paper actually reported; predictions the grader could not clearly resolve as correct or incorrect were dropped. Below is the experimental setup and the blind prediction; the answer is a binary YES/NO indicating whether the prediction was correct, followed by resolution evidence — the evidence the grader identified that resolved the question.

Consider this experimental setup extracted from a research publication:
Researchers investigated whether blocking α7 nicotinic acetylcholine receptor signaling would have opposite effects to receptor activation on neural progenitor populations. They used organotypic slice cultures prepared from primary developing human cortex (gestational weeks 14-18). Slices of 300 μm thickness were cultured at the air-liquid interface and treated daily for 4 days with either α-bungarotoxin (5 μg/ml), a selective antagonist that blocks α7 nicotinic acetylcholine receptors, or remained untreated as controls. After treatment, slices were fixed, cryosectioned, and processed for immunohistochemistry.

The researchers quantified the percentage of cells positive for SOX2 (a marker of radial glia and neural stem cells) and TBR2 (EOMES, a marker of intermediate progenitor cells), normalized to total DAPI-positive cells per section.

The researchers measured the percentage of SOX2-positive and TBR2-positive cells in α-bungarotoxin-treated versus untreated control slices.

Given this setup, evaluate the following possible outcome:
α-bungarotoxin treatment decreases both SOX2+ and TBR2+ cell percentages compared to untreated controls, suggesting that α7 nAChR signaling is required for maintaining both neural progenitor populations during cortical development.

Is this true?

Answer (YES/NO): NO